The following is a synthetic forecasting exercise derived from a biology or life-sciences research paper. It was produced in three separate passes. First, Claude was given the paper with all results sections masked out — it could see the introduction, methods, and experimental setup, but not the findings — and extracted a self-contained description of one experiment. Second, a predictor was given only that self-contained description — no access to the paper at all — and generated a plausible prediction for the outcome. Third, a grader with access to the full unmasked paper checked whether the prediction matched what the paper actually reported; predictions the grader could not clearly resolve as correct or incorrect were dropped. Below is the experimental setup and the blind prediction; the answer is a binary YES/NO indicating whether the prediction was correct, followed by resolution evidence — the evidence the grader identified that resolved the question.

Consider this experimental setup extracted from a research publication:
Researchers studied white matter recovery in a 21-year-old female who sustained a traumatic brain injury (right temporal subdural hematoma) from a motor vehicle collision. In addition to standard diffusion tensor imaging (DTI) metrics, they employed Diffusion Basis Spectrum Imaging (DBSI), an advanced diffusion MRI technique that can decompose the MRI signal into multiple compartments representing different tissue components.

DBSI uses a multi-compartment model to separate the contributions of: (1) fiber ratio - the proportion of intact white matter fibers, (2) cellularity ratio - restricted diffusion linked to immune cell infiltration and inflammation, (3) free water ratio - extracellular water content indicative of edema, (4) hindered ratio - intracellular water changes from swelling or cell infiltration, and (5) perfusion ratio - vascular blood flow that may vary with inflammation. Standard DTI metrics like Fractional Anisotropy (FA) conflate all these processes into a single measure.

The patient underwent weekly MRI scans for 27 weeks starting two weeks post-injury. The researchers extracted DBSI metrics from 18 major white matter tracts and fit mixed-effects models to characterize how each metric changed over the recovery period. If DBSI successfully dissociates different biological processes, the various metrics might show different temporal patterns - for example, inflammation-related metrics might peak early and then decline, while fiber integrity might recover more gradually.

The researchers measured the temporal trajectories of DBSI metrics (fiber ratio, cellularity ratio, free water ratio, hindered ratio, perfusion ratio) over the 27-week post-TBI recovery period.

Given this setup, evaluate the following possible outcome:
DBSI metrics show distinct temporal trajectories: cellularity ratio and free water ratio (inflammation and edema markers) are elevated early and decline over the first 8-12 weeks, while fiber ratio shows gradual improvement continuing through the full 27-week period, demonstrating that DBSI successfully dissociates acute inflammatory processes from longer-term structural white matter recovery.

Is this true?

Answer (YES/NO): NO